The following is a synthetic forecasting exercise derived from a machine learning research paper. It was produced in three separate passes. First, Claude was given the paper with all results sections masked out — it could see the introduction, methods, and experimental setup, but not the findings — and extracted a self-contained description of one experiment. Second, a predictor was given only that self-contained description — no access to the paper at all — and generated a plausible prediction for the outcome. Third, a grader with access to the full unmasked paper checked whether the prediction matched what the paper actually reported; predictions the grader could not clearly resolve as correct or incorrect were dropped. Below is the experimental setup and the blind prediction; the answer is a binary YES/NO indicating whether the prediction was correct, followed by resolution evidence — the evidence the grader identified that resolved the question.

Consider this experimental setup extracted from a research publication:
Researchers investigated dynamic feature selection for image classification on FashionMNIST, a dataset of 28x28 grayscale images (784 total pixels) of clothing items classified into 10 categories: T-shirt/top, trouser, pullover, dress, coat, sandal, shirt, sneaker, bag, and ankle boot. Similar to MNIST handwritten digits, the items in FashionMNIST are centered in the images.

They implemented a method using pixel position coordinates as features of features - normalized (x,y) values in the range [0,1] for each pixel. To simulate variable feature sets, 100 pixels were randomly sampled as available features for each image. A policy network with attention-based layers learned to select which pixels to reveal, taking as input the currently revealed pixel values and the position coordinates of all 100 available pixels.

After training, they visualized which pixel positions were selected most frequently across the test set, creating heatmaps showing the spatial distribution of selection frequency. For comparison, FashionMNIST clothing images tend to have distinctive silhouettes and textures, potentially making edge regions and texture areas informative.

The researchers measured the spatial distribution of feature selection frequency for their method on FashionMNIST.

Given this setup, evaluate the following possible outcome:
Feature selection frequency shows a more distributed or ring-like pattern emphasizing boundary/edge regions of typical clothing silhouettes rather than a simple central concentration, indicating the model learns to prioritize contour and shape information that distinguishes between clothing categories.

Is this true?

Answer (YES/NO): YES